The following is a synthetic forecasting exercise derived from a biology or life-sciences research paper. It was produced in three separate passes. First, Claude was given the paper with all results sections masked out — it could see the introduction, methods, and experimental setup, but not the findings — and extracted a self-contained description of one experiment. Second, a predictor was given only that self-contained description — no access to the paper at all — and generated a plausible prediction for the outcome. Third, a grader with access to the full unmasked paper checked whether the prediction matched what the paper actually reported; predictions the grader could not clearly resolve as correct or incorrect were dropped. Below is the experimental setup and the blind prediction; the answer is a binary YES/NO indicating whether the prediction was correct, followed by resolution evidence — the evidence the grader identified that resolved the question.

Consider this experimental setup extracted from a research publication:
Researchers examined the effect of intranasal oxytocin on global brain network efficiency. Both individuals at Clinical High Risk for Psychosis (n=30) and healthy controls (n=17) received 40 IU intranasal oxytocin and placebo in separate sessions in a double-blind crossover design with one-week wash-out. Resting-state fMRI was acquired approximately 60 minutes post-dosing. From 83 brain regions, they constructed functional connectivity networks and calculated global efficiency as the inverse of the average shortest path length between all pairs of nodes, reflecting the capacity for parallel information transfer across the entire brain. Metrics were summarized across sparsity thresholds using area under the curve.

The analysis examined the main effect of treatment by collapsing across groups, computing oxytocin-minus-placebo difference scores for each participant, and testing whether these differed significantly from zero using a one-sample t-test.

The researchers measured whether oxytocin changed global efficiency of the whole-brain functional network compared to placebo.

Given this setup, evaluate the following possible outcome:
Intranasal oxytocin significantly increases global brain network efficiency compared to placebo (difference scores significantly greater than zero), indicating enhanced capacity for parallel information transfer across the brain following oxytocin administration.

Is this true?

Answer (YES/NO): NO